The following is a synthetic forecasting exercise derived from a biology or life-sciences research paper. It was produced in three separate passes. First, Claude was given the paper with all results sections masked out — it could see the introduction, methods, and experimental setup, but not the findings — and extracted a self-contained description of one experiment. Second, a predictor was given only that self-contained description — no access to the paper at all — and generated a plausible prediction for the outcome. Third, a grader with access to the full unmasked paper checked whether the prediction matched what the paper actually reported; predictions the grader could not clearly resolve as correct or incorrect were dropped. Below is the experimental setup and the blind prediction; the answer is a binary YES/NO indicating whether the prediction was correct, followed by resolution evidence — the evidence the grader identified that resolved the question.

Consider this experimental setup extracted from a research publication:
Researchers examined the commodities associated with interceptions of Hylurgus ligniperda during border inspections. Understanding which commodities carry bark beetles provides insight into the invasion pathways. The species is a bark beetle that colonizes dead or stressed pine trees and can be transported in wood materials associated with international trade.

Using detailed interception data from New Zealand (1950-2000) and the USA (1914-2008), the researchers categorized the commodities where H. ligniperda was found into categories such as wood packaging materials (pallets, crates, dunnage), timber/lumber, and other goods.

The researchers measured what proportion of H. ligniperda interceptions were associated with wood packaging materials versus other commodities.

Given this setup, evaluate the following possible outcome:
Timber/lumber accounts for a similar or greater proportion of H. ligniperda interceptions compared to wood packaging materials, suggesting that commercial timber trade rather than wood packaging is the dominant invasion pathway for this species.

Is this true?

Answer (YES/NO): NO